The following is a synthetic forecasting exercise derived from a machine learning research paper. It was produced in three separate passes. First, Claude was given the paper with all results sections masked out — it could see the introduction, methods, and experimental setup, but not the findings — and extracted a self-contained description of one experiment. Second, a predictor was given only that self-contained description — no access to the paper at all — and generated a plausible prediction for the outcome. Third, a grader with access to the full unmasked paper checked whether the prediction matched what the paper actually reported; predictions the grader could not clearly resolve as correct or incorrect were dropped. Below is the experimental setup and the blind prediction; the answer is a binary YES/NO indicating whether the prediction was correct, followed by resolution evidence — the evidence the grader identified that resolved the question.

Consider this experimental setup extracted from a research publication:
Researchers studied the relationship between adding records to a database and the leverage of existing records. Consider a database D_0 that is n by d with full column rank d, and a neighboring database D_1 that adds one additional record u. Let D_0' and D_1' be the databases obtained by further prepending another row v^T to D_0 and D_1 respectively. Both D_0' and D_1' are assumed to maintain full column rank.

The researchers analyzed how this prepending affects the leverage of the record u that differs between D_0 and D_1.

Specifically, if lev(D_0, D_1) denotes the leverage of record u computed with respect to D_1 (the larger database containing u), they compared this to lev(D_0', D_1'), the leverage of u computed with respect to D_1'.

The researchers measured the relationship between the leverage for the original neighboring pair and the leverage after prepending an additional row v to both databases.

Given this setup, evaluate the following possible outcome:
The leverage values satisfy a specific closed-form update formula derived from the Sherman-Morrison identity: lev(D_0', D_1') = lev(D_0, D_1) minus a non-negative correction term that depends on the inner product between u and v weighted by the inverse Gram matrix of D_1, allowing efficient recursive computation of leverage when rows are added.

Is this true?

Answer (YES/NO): NO